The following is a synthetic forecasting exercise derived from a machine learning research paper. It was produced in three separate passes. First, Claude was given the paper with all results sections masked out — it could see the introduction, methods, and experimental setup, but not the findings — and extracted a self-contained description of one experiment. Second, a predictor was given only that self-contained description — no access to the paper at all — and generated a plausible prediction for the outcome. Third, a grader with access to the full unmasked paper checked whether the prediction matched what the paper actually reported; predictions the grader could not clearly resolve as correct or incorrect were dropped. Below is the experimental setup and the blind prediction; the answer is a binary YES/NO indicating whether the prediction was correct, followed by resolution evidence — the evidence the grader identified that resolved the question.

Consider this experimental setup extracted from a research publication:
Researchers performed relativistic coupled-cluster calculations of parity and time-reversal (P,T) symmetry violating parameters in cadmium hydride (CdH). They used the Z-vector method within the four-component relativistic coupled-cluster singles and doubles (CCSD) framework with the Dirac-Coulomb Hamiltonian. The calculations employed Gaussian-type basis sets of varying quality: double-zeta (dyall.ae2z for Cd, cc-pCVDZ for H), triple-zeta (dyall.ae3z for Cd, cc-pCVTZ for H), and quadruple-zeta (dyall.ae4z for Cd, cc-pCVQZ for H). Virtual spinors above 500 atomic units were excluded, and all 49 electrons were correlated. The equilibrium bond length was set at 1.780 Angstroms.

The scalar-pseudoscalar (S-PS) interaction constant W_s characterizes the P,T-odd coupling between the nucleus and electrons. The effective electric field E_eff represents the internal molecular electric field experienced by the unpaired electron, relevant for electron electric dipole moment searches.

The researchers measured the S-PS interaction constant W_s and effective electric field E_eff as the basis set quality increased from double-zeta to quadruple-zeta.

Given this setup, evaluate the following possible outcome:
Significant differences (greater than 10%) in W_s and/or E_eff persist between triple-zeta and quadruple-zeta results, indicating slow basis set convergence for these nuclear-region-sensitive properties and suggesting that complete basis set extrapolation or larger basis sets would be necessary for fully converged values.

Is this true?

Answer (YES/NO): NO